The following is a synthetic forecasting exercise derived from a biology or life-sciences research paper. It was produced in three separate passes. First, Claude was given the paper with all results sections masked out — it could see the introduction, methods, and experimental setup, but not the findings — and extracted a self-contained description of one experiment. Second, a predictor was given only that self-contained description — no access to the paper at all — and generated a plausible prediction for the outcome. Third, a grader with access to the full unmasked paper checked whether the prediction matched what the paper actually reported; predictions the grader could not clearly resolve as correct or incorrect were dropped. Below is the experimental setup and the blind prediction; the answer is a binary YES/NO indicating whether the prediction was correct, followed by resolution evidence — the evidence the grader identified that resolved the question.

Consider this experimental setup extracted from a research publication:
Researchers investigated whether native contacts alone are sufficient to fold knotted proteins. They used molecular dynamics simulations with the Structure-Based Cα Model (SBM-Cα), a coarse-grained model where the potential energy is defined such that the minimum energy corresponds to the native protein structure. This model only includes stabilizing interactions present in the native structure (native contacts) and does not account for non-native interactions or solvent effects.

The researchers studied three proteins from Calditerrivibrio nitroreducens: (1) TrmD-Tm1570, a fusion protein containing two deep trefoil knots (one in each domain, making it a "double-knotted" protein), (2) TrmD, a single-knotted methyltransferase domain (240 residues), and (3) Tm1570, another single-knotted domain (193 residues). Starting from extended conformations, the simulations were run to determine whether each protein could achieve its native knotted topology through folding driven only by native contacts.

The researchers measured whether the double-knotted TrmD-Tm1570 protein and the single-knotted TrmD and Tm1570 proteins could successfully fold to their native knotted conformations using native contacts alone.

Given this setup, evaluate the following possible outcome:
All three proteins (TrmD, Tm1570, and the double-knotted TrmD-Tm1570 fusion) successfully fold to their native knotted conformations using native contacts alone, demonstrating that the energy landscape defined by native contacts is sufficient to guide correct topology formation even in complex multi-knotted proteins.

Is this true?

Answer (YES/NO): NO